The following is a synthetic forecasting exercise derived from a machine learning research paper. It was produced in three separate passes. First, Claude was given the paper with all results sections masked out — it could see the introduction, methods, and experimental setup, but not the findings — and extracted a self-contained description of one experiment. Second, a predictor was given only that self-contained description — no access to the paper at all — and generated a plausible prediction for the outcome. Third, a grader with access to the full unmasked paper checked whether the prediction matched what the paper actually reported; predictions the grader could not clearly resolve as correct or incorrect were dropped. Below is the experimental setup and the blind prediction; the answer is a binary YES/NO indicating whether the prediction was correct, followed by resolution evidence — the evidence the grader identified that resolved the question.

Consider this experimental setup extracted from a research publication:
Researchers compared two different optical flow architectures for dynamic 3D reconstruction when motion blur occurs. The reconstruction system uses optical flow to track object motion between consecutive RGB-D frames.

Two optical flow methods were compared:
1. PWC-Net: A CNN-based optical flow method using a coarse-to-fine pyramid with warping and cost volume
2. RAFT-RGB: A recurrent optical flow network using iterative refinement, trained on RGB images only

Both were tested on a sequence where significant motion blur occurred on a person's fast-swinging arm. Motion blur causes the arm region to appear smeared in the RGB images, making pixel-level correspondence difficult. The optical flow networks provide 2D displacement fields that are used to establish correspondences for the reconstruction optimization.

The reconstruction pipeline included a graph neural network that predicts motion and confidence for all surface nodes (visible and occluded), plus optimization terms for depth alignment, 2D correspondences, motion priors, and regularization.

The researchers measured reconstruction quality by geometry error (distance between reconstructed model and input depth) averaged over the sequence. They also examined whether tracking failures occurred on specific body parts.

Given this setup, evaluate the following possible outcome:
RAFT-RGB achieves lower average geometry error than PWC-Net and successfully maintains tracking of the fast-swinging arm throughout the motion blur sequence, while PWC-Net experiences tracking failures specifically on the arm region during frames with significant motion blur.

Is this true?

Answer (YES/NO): NO